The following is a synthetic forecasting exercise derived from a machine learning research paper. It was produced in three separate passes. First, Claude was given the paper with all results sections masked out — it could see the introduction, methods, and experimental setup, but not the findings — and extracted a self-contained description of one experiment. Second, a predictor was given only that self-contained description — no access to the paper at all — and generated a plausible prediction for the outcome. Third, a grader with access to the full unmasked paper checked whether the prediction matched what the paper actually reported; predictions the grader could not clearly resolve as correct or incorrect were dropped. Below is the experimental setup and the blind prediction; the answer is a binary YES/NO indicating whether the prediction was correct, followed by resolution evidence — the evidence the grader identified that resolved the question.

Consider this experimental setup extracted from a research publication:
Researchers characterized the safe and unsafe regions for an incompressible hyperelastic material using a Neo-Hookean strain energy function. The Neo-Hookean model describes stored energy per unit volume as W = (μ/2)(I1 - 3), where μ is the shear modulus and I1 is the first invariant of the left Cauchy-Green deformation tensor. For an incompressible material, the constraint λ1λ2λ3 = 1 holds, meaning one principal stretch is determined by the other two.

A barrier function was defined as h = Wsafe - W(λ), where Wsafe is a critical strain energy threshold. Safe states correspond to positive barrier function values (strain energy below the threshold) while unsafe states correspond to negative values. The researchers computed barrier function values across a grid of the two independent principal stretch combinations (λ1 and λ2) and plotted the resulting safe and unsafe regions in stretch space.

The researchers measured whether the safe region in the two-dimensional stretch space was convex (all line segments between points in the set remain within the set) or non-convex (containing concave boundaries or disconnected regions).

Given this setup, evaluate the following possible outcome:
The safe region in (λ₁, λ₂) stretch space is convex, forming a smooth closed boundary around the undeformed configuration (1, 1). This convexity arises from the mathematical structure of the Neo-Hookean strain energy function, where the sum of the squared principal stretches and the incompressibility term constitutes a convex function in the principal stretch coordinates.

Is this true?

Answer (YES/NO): YES